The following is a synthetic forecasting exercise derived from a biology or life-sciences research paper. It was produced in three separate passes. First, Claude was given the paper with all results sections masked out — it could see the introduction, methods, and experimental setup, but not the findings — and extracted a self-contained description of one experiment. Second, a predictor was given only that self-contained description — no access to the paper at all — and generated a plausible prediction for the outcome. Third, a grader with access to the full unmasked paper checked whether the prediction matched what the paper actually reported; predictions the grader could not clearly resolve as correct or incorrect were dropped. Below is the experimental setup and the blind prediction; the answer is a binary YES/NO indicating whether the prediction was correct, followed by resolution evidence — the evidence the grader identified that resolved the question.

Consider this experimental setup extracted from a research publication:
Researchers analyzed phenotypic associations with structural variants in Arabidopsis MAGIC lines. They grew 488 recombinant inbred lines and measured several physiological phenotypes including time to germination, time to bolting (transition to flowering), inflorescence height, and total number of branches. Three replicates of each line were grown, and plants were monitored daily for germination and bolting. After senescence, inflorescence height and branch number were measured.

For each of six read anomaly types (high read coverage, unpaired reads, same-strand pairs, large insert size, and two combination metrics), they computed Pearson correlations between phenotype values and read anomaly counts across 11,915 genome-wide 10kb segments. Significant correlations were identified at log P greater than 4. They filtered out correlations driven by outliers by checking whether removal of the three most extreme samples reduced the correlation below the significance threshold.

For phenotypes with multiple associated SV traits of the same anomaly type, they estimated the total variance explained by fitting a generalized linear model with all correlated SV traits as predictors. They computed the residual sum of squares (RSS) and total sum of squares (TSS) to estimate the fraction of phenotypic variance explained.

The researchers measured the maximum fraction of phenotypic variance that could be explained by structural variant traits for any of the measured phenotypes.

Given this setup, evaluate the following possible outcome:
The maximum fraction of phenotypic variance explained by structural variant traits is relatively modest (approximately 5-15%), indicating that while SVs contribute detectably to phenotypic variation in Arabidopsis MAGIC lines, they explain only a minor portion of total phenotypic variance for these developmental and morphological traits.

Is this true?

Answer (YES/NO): NO